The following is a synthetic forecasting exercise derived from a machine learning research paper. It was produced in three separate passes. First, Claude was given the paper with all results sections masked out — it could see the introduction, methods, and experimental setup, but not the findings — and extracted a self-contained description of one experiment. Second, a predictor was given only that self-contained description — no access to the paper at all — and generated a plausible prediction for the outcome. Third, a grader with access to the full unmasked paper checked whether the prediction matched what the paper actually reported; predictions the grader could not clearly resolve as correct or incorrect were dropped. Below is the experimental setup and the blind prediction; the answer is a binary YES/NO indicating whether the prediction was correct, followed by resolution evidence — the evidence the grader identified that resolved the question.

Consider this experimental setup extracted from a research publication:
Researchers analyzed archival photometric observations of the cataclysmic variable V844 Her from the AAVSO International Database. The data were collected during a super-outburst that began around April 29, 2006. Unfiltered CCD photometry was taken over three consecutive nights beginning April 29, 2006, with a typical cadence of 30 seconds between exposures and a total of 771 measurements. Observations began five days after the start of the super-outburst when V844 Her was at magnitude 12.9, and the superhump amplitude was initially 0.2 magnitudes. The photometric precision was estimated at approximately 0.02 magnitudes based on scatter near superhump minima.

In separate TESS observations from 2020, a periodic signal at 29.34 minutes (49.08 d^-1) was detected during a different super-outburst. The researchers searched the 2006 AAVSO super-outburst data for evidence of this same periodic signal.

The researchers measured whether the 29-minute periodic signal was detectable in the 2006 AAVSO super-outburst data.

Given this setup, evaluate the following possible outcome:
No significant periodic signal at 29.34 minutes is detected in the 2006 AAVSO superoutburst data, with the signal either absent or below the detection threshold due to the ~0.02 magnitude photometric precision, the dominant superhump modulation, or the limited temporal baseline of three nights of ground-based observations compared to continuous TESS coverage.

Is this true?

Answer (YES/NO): NO